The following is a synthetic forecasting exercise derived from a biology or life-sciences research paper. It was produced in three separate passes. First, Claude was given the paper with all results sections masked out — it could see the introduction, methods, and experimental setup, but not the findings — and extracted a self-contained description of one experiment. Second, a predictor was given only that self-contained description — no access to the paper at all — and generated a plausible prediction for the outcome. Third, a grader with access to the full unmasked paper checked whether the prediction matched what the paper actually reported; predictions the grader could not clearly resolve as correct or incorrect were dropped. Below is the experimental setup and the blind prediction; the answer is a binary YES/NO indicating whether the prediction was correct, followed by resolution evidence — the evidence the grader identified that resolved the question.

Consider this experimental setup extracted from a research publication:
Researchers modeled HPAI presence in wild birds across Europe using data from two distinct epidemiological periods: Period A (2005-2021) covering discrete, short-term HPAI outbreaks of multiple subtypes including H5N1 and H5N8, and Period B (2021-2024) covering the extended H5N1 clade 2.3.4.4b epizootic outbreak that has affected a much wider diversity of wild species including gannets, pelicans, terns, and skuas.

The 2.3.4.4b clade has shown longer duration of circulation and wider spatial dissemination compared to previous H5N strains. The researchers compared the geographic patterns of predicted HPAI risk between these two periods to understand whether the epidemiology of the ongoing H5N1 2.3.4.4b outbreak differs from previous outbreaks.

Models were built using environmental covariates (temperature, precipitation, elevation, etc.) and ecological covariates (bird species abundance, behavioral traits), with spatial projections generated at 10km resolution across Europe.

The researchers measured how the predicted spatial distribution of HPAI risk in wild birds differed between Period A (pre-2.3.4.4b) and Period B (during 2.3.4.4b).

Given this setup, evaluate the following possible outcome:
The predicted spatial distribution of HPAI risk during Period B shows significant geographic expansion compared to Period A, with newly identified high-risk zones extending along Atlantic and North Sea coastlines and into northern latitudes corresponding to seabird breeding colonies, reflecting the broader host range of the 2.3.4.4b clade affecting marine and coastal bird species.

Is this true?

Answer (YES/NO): NO